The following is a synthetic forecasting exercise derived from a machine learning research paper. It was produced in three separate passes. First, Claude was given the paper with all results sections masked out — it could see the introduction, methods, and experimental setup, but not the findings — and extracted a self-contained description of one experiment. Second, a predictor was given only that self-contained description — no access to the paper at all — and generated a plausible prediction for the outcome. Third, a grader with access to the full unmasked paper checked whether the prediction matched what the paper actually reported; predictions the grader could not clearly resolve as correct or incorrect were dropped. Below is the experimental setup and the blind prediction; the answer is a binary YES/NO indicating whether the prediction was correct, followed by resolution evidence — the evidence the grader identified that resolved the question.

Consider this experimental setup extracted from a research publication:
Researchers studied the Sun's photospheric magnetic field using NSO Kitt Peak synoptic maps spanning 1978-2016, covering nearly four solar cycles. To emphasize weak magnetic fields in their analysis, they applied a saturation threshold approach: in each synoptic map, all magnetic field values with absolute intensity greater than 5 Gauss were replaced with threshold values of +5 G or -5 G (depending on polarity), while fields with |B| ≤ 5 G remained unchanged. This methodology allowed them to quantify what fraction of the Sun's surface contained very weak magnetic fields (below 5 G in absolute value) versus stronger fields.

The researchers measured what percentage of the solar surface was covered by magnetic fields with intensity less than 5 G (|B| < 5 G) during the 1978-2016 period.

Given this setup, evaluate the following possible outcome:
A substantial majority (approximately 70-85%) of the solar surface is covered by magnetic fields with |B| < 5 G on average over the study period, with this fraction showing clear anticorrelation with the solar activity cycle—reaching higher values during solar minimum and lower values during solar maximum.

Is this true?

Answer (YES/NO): NO